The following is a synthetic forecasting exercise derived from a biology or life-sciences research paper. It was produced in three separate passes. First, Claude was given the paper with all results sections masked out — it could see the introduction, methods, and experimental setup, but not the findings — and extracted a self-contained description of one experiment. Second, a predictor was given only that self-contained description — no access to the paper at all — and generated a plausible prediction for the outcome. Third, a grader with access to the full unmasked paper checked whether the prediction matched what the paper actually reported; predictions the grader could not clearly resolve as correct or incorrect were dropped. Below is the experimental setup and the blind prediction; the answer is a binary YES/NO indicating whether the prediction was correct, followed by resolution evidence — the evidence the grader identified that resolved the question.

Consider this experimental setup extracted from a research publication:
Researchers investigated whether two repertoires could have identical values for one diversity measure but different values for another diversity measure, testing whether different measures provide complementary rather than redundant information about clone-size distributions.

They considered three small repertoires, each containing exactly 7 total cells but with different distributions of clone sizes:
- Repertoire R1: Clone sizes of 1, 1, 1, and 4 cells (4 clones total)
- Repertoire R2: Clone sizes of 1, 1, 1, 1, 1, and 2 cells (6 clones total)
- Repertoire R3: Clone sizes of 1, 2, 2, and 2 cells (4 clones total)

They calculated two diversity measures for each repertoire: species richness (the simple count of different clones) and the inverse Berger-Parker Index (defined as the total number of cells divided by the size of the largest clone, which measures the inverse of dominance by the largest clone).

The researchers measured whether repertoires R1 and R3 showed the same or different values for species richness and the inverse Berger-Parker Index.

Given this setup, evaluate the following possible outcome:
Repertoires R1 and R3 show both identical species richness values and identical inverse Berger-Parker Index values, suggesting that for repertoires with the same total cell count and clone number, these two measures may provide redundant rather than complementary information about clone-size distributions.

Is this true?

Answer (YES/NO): NO